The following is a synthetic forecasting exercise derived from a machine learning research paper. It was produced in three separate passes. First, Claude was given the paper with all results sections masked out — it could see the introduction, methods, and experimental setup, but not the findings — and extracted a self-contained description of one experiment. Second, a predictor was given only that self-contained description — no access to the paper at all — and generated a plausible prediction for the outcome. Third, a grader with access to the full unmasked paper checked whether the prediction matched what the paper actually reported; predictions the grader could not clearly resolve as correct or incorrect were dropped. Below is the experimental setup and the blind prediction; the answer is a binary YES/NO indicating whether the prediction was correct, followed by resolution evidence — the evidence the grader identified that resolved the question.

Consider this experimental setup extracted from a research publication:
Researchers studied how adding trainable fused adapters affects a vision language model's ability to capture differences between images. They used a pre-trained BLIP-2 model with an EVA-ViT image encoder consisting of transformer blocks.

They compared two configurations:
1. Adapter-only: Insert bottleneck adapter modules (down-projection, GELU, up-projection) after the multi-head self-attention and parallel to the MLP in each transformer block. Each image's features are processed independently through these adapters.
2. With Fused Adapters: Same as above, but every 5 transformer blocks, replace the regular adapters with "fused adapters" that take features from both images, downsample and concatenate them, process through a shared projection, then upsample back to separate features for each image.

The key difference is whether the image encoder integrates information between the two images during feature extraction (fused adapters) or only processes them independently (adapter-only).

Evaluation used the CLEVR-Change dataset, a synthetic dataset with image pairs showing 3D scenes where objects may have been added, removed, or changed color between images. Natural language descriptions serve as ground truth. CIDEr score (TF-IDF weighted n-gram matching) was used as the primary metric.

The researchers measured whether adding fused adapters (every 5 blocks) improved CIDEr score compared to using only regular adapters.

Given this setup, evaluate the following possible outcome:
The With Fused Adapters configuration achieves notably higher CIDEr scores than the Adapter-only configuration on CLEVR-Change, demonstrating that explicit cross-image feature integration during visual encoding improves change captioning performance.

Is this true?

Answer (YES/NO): YES